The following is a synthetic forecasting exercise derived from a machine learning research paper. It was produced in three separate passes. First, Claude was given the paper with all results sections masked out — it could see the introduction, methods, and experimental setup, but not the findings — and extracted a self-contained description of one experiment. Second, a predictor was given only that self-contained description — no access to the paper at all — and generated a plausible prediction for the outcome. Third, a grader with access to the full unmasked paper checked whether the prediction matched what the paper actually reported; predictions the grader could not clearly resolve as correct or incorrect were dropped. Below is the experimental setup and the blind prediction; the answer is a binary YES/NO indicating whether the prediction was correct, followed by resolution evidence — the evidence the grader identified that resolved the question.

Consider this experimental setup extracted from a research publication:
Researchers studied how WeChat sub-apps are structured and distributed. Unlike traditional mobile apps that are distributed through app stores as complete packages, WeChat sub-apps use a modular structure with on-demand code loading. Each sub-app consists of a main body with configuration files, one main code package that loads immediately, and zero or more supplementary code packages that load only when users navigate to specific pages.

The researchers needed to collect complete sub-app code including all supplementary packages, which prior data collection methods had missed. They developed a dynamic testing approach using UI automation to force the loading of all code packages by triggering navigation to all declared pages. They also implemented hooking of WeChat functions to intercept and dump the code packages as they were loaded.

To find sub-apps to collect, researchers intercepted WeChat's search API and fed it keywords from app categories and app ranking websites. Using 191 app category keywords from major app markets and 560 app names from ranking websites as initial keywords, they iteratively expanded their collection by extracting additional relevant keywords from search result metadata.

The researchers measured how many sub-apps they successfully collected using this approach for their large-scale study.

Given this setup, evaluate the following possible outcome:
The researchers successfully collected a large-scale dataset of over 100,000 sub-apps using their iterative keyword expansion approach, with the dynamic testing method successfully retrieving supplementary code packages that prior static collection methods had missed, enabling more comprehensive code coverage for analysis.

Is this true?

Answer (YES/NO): NO